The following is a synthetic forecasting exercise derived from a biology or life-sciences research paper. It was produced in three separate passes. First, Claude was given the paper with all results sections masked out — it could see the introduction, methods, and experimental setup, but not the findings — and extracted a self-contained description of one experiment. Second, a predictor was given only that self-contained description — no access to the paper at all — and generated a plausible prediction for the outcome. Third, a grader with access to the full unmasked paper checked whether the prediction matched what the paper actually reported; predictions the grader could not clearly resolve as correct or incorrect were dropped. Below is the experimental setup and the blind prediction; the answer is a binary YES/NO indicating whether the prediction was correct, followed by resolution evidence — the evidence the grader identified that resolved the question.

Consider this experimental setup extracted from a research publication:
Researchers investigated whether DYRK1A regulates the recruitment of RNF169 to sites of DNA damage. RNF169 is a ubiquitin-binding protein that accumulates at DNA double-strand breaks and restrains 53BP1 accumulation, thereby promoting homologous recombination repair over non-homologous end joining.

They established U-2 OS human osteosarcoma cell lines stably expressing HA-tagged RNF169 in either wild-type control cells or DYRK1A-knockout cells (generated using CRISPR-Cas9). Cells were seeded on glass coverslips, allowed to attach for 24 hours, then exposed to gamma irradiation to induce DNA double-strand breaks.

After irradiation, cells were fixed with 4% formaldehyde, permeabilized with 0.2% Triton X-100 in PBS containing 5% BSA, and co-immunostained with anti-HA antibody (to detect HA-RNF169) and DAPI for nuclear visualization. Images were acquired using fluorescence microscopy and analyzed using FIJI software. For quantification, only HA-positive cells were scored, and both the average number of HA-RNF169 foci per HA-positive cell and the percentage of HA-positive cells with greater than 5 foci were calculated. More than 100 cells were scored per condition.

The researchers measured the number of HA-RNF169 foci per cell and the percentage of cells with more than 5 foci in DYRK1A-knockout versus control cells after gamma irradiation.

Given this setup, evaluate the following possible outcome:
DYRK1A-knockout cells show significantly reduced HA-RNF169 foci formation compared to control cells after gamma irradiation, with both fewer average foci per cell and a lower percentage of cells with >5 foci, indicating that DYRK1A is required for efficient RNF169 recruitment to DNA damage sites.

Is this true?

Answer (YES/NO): YES